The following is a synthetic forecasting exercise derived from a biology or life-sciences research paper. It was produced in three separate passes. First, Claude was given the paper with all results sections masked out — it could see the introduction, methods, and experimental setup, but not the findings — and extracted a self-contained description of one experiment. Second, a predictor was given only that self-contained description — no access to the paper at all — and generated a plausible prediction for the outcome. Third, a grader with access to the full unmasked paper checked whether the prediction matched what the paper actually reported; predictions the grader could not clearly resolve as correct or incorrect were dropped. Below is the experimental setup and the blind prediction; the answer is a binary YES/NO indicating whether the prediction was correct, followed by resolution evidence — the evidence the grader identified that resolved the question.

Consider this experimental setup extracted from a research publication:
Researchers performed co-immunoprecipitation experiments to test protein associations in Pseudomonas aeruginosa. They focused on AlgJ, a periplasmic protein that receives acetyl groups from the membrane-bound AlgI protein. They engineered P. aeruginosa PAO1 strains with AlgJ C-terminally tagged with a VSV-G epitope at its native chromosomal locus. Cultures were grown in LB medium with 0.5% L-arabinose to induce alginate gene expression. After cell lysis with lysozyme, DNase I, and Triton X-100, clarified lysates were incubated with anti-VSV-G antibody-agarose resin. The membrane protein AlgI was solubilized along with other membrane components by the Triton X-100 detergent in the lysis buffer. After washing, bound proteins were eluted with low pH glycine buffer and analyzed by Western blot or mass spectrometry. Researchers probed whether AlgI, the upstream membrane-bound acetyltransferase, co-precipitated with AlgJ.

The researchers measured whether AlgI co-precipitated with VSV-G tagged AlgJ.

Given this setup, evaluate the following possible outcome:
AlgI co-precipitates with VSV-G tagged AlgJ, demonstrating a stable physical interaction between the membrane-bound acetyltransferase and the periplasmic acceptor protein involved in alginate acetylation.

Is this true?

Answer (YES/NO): NO